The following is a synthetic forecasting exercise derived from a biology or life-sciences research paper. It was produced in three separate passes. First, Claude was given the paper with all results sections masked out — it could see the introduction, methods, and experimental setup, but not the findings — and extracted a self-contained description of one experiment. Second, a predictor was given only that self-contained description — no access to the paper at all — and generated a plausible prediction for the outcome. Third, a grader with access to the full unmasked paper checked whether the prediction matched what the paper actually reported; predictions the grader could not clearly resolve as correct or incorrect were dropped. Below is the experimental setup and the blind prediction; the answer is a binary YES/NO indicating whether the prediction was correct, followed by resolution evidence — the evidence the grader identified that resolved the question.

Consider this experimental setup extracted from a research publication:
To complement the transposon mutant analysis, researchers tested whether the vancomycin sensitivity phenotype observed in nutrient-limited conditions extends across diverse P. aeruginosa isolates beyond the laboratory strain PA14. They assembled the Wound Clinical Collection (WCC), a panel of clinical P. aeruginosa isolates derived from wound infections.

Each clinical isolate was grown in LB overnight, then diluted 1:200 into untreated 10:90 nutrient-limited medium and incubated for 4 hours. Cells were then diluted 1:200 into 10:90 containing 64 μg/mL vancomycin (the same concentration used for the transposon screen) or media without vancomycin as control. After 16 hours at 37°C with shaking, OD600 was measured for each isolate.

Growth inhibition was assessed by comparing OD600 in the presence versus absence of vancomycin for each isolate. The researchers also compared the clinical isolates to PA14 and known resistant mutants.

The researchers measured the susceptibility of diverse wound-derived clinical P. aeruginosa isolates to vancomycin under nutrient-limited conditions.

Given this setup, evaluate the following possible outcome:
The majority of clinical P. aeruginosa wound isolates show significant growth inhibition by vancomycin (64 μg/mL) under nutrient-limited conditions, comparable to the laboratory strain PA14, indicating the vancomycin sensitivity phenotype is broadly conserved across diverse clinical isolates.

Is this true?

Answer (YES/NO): YES